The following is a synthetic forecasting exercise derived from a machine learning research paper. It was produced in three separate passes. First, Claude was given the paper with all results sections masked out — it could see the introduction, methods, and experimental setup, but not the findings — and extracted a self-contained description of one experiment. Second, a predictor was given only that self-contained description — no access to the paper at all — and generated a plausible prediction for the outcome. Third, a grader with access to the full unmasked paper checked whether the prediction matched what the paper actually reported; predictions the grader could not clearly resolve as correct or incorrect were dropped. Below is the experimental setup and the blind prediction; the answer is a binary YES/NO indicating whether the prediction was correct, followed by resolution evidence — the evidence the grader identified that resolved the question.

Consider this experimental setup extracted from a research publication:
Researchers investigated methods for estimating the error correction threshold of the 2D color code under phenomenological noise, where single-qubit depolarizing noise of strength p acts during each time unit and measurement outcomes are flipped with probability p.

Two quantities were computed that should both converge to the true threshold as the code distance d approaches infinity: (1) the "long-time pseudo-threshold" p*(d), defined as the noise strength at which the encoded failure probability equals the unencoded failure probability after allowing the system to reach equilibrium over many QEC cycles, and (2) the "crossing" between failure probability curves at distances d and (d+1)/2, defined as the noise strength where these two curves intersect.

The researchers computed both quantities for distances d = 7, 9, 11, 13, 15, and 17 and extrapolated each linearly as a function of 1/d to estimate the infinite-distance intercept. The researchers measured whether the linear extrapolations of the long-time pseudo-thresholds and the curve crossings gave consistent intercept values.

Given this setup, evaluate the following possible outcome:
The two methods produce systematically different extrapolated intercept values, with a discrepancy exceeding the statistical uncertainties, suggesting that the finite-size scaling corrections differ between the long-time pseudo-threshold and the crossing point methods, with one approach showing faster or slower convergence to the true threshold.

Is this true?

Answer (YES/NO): YES